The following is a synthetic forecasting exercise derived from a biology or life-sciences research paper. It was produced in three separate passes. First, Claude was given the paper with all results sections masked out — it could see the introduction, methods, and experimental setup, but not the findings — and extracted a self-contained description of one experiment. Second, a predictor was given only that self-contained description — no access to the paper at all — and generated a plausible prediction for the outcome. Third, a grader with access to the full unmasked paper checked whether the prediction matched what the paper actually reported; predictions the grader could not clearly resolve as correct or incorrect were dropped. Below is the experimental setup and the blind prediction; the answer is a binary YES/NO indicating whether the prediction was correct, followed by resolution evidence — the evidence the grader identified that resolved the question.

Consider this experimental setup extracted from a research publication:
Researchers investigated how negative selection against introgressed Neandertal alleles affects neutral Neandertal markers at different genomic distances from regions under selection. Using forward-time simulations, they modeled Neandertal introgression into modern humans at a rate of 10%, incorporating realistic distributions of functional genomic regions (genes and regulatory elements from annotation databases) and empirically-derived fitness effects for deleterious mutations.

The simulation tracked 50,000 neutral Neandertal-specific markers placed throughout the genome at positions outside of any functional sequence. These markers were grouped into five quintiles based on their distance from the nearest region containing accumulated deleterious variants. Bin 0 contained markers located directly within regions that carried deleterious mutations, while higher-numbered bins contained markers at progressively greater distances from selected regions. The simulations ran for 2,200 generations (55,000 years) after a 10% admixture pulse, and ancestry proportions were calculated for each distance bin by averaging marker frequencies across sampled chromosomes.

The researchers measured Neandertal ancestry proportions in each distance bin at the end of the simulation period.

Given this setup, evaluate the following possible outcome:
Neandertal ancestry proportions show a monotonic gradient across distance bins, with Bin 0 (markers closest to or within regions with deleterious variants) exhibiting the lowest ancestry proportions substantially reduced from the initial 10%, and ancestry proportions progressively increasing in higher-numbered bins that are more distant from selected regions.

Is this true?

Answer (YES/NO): YES